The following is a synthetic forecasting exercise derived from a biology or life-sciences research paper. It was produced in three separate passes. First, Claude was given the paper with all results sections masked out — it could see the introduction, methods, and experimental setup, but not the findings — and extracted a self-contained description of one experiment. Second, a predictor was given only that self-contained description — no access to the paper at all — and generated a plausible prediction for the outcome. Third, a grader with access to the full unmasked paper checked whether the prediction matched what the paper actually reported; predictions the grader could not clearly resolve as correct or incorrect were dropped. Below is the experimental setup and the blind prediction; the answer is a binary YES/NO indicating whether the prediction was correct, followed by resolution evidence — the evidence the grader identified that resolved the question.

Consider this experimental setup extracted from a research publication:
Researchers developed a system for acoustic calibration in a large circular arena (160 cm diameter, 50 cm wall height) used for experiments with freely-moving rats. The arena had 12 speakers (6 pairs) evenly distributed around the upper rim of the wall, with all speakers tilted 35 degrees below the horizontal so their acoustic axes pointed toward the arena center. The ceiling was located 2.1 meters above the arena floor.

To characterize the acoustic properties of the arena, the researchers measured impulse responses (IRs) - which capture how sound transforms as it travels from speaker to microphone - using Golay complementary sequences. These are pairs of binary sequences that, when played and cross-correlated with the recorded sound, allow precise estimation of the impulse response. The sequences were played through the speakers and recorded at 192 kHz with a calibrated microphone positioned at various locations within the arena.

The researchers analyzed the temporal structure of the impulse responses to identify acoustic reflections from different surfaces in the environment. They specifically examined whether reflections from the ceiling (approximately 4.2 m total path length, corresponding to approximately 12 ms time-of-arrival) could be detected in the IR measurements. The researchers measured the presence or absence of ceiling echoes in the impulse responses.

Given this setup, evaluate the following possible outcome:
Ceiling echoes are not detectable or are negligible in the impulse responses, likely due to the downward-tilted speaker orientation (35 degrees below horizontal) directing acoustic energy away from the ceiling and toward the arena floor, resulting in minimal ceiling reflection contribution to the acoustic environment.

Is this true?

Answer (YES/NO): YES